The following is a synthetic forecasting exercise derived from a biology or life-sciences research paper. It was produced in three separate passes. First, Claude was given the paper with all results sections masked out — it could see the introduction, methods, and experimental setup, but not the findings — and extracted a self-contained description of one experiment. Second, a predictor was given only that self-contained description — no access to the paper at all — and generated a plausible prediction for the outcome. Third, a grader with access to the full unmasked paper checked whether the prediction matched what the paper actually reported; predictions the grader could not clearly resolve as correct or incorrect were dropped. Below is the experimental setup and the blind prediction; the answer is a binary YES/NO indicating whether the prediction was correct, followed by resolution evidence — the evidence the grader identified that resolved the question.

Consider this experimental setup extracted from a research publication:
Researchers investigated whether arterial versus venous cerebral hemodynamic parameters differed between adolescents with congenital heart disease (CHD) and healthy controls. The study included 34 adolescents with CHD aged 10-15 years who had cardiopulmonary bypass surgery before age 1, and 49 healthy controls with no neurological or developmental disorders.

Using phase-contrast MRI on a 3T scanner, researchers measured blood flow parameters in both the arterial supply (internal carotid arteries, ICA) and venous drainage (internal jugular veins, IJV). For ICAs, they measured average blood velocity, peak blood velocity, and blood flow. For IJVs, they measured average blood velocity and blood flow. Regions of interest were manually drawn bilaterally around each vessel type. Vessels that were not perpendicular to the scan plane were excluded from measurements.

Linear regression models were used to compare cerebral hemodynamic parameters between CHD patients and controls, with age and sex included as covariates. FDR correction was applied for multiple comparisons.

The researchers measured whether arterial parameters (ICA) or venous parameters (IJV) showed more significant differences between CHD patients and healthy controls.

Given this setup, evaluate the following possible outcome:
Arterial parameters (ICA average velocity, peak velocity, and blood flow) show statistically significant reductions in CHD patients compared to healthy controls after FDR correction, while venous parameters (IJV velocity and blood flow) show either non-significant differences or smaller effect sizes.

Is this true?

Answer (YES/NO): NO